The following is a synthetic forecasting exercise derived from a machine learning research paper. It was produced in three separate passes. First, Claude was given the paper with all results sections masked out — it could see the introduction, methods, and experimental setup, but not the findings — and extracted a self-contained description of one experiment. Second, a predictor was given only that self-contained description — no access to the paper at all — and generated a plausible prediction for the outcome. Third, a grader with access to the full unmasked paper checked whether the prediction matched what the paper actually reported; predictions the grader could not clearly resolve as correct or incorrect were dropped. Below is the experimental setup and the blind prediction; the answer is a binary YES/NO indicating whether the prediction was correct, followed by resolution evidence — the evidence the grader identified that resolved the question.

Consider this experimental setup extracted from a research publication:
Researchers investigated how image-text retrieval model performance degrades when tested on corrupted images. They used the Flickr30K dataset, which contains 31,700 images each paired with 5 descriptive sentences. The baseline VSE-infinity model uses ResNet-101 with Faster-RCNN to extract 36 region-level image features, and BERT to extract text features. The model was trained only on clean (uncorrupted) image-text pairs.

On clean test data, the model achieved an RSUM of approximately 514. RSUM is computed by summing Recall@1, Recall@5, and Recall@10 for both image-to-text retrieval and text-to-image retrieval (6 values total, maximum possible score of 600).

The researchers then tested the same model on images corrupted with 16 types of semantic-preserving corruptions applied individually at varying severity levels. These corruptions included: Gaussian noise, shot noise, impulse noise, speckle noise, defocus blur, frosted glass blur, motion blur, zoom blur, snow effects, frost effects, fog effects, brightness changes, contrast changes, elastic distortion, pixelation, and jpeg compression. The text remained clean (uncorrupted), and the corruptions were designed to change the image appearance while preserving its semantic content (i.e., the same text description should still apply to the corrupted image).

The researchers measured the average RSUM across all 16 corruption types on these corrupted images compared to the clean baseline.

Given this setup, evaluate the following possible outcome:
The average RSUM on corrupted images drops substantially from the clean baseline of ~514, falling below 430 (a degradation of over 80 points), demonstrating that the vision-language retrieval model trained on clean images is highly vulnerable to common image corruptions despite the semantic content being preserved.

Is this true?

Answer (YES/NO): YES